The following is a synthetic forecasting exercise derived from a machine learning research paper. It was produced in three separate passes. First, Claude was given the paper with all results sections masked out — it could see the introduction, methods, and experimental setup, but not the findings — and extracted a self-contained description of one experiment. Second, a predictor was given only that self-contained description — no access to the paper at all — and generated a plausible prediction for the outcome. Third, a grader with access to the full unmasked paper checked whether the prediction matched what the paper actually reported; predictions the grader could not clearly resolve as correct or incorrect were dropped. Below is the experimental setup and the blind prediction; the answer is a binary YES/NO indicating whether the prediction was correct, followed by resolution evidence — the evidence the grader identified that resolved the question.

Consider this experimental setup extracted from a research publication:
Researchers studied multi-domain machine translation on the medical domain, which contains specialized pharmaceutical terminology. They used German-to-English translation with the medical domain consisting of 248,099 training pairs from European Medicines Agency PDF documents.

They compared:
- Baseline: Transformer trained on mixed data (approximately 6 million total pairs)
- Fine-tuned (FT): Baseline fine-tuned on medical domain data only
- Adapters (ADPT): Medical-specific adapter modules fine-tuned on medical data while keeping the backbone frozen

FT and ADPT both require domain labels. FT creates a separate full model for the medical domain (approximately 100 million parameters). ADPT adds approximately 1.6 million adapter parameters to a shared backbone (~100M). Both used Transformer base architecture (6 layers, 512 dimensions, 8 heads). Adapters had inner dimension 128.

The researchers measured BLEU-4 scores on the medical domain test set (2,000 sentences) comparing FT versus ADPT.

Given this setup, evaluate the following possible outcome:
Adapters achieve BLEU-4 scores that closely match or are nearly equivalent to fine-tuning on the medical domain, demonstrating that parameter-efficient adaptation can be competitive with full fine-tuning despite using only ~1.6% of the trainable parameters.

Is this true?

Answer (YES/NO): NO